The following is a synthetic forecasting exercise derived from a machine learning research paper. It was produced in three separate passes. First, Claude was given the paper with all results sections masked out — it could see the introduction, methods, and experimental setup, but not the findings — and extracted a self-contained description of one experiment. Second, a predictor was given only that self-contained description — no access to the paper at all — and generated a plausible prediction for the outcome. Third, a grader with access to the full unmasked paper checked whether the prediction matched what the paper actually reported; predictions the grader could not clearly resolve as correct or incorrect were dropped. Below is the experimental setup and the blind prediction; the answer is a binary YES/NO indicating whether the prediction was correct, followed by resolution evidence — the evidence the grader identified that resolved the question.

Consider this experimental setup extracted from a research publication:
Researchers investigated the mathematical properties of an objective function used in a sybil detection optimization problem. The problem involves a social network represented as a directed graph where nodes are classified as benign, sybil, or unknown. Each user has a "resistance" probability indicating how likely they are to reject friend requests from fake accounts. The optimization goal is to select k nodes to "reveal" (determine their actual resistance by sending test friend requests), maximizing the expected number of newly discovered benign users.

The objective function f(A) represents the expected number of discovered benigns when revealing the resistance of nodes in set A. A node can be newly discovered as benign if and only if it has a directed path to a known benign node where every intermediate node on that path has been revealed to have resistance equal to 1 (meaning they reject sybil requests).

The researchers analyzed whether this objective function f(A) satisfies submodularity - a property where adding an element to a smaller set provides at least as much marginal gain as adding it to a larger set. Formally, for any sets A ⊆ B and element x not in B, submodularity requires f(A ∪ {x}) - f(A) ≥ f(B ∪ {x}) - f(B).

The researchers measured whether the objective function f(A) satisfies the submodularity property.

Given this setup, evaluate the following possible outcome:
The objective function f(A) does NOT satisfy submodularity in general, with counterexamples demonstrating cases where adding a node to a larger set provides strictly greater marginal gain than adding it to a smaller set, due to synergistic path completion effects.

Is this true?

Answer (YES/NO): YES